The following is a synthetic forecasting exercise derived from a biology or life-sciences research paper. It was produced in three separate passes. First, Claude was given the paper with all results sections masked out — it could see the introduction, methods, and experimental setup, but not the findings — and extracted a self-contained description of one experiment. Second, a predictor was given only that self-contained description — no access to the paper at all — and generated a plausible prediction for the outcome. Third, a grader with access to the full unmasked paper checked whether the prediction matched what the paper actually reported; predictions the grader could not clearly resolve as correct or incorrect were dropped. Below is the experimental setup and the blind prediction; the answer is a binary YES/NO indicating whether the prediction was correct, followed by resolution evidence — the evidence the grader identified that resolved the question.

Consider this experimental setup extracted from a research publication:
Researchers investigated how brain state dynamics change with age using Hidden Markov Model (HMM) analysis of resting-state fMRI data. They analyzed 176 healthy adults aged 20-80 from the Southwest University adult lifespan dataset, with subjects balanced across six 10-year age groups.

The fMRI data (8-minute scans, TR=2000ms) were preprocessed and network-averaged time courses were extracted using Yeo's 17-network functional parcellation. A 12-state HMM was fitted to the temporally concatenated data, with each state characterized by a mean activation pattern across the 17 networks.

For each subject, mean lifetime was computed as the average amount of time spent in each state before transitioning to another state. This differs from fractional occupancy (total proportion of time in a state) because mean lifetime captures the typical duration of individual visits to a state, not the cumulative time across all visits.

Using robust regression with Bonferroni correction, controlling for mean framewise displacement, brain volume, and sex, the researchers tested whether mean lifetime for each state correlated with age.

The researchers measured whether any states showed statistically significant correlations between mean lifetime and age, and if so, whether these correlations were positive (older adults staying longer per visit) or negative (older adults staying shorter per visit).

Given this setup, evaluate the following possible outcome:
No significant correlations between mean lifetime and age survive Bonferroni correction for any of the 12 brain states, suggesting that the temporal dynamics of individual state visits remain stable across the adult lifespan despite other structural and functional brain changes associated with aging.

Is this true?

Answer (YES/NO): NO